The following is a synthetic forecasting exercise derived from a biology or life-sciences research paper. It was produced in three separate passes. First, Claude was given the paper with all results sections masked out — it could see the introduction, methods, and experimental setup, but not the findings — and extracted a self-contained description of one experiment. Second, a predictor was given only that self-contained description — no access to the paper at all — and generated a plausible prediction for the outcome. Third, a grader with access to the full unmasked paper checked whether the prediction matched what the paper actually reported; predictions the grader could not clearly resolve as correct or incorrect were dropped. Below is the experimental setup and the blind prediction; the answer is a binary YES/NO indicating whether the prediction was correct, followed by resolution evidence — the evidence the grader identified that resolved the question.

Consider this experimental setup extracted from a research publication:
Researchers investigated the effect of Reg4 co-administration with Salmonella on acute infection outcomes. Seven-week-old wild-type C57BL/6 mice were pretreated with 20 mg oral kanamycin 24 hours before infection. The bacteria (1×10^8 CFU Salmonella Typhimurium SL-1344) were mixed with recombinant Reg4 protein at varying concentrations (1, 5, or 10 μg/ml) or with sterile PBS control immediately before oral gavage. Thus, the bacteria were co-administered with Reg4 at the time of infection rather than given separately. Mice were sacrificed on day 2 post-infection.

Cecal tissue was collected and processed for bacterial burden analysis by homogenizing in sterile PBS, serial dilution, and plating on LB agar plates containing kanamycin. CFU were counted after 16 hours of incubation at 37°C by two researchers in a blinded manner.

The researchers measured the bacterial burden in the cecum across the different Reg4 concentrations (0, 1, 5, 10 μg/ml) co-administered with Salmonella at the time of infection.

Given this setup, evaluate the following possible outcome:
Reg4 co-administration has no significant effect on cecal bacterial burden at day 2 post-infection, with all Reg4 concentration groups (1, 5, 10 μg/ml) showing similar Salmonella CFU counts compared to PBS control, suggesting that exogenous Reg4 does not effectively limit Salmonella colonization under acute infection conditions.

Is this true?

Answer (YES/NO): NO